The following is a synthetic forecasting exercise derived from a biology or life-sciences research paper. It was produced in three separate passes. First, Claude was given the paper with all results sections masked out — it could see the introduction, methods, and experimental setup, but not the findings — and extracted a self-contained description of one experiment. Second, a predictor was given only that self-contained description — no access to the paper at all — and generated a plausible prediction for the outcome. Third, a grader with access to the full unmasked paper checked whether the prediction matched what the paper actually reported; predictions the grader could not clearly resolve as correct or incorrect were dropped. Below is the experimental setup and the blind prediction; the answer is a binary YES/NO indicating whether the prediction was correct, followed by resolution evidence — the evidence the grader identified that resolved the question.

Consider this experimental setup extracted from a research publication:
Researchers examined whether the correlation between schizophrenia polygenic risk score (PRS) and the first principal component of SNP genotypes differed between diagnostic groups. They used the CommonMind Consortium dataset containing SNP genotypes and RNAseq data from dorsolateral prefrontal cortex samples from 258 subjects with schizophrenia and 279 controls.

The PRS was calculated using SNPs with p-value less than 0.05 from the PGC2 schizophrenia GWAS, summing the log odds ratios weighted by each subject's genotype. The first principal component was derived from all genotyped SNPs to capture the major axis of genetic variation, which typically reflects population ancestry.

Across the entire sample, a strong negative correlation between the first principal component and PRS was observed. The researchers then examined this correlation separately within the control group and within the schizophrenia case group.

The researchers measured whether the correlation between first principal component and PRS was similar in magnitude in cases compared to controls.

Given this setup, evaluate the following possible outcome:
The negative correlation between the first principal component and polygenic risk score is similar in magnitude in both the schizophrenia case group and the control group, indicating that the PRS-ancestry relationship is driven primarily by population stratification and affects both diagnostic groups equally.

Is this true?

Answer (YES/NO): YES